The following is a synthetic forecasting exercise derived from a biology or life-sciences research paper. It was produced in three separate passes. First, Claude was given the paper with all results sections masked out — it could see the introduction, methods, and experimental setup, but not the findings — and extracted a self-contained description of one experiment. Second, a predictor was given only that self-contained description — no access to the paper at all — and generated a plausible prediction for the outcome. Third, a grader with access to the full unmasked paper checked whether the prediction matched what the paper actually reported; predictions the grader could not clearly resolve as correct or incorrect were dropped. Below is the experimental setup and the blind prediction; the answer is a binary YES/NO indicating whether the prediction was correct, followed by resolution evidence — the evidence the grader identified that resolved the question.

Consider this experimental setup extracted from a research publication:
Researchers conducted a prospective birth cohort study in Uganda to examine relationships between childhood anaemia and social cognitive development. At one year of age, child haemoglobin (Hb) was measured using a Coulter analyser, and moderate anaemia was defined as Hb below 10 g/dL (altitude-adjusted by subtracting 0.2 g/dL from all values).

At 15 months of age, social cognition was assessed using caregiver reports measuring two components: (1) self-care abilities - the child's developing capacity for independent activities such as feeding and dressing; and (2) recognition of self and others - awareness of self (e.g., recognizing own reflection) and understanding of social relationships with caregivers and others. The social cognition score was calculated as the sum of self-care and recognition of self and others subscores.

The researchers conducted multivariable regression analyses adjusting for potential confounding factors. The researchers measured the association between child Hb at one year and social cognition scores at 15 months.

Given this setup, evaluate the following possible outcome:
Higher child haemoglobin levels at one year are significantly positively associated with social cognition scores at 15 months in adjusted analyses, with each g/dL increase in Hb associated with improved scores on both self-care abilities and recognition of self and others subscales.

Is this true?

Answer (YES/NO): NO